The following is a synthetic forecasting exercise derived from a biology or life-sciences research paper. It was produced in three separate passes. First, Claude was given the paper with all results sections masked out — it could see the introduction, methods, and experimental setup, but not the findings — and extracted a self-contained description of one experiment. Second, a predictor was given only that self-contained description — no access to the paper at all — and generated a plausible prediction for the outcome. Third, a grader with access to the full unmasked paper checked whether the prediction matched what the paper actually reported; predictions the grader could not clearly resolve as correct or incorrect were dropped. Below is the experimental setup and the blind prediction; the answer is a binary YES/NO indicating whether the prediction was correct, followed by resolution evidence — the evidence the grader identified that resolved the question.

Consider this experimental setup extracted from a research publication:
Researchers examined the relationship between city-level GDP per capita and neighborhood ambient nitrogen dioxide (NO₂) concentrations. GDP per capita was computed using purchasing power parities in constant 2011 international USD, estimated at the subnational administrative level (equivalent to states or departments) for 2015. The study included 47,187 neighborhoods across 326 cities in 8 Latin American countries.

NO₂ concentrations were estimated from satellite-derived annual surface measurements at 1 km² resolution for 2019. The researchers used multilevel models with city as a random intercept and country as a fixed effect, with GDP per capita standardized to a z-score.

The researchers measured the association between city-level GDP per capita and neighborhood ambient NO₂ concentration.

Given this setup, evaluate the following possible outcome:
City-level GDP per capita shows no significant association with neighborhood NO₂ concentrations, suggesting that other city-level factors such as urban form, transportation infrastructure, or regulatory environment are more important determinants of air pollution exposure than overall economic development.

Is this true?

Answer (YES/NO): YES